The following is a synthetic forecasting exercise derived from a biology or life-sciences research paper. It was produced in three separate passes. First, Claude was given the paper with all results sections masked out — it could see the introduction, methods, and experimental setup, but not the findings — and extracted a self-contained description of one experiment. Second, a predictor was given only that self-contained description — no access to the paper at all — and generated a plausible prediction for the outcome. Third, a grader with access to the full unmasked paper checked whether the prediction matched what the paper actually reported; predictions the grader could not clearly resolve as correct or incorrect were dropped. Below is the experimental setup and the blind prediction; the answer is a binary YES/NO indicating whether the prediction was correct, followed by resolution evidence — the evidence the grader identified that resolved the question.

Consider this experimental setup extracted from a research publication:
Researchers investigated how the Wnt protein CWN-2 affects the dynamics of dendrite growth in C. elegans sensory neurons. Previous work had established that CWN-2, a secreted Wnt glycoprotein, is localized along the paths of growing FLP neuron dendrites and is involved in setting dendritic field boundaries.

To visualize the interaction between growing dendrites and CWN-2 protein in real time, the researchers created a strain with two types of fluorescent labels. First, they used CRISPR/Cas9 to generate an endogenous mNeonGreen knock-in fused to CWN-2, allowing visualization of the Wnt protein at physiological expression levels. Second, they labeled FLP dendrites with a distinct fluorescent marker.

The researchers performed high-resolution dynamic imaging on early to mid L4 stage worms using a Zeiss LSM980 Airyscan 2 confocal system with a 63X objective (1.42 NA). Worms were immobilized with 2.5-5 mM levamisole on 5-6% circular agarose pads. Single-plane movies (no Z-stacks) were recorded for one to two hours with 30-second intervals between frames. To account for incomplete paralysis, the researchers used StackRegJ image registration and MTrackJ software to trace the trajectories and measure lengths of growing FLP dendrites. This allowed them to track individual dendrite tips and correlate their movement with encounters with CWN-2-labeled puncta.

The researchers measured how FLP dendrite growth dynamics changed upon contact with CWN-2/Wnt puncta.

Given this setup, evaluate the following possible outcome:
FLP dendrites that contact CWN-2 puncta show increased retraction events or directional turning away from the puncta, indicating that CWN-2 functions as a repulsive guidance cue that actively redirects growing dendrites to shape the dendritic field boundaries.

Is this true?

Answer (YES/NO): NO